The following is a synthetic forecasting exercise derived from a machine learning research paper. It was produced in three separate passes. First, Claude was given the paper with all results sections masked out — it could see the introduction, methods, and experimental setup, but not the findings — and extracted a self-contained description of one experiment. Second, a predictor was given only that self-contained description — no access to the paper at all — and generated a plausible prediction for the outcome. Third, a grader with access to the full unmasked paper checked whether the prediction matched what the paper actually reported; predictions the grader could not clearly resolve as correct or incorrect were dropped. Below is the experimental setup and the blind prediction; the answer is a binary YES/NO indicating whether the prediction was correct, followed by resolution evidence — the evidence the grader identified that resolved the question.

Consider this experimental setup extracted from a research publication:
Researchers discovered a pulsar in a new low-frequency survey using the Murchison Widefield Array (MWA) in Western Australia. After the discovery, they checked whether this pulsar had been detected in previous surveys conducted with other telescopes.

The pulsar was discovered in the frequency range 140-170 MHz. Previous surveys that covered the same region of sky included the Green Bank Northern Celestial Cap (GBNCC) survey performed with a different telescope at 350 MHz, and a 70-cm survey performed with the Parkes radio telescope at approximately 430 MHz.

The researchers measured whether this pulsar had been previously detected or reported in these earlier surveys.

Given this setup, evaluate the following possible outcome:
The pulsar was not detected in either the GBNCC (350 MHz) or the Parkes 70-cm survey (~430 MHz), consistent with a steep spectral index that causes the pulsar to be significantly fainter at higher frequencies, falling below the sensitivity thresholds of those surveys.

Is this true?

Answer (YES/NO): NO